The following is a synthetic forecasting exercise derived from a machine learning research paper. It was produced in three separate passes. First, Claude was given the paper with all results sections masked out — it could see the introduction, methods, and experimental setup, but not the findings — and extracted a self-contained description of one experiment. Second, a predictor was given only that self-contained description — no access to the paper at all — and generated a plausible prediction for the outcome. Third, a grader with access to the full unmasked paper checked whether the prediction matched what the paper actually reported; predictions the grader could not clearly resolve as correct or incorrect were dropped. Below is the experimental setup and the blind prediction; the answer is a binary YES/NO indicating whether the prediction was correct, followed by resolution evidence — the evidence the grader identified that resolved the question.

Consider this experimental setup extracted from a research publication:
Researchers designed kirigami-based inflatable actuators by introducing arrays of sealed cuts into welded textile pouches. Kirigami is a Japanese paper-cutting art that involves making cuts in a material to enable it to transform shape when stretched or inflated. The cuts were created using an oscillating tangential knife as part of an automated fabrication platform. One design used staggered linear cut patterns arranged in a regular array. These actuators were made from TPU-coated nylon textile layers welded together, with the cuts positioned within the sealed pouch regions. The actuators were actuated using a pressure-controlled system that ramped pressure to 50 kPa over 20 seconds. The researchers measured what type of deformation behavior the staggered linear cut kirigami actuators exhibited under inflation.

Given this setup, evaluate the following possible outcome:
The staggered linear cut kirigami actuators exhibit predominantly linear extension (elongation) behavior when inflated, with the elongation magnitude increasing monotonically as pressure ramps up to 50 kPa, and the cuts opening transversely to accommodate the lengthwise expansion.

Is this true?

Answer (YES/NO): NO